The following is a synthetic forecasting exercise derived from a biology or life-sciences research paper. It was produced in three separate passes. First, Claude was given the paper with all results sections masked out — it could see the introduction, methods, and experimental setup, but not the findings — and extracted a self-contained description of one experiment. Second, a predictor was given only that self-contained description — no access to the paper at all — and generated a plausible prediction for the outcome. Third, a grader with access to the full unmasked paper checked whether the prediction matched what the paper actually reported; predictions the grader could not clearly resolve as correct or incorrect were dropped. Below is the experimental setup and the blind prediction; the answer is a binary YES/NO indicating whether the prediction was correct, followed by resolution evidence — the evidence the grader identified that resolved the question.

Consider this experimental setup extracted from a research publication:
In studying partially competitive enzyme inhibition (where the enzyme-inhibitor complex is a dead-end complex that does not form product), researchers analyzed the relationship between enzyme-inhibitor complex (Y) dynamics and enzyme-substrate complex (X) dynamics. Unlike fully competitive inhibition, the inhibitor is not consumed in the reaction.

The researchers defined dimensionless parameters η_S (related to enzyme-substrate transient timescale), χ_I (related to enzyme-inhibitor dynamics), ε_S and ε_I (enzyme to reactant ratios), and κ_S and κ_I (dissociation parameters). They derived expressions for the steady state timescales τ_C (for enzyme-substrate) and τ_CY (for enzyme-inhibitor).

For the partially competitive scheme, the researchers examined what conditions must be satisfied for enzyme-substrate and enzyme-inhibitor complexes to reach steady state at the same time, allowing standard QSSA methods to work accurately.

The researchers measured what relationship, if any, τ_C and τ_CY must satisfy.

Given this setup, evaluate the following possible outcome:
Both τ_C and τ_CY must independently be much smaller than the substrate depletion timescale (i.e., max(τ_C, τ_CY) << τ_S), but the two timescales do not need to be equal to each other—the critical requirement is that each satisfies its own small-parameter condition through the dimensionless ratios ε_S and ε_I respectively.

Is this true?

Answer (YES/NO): NO